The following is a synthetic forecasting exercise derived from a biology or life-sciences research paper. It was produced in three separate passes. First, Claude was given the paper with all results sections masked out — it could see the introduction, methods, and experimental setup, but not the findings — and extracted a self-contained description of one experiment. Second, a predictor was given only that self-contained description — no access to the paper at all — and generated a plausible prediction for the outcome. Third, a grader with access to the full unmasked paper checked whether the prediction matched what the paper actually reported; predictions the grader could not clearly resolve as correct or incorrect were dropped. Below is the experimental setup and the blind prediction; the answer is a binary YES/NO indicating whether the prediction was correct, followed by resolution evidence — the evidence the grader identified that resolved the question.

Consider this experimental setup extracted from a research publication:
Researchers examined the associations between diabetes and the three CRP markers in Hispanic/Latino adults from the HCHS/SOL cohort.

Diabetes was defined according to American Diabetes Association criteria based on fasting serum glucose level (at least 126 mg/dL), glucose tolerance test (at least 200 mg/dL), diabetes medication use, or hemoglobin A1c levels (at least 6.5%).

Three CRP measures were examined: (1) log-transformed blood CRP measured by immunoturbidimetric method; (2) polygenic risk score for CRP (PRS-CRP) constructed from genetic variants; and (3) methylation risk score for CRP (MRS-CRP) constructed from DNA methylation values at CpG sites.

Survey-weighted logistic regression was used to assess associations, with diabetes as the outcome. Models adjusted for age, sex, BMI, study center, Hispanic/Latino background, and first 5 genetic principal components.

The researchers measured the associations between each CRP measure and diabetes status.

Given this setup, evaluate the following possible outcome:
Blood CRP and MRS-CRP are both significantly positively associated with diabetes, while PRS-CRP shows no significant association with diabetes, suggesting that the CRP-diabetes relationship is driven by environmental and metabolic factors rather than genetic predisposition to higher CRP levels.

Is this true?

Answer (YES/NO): NO